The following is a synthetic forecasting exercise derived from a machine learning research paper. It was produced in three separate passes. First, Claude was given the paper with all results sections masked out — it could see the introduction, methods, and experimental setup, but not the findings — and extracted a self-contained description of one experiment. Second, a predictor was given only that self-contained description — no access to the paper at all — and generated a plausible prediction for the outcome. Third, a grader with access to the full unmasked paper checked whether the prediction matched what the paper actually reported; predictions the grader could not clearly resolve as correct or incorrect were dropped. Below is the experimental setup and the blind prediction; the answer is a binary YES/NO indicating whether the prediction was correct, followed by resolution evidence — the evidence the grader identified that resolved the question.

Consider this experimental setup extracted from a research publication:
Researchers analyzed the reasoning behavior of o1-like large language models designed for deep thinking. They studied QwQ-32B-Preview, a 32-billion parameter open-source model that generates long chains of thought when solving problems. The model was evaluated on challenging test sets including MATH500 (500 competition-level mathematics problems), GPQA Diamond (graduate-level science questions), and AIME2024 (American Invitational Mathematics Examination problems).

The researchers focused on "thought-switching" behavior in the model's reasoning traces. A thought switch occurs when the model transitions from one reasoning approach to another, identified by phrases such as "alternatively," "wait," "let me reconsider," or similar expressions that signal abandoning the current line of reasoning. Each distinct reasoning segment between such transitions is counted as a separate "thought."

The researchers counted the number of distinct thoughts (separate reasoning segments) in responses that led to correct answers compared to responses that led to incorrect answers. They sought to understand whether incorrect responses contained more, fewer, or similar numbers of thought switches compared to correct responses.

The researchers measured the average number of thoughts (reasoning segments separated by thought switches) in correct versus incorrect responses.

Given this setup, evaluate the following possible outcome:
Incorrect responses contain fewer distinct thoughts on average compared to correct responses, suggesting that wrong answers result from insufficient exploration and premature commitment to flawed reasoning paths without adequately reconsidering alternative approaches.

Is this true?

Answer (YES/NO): NO